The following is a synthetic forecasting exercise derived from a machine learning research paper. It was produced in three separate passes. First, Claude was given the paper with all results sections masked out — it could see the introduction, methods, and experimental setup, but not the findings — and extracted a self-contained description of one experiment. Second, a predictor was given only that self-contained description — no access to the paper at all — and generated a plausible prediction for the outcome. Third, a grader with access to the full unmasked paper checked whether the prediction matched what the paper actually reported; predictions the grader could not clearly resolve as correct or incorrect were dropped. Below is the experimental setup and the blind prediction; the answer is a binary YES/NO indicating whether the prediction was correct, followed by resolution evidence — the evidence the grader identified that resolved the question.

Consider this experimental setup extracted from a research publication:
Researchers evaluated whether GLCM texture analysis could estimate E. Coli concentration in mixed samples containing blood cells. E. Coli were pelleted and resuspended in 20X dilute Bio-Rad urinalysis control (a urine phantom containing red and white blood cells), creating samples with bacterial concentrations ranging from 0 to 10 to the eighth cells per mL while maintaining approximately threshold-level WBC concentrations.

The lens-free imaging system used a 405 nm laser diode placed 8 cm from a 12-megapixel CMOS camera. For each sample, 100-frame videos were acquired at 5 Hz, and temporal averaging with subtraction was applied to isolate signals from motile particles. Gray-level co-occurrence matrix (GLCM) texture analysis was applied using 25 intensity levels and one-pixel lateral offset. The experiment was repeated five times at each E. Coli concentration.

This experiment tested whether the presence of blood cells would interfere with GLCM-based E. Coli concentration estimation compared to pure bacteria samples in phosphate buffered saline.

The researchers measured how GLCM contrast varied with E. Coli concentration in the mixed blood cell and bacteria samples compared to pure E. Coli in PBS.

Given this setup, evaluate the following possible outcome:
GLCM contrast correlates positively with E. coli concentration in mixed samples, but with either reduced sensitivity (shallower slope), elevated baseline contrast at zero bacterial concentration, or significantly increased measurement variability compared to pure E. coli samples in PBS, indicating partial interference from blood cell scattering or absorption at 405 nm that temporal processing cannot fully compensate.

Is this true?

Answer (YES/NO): YES